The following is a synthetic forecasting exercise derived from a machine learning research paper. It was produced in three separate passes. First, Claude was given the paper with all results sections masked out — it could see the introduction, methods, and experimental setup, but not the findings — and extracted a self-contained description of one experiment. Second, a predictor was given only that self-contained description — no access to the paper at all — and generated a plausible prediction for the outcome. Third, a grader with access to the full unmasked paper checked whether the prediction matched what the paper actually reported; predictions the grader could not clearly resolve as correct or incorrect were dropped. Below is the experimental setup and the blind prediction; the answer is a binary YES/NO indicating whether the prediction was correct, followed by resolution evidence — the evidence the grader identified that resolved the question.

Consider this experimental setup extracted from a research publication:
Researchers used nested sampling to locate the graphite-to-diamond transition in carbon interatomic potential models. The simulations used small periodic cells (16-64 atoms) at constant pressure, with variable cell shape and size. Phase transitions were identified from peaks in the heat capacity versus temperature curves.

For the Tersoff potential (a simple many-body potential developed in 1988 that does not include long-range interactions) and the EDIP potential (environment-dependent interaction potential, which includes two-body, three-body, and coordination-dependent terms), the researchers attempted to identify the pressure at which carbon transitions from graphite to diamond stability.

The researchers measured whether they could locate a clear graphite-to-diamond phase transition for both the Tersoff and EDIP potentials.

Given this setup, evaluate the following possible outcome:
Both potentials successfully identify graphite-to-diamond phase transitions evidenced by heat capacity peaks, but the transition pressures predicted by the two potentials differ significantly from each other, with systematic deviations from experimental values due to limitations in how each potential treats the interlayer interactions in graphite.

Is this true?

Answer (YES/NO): NO